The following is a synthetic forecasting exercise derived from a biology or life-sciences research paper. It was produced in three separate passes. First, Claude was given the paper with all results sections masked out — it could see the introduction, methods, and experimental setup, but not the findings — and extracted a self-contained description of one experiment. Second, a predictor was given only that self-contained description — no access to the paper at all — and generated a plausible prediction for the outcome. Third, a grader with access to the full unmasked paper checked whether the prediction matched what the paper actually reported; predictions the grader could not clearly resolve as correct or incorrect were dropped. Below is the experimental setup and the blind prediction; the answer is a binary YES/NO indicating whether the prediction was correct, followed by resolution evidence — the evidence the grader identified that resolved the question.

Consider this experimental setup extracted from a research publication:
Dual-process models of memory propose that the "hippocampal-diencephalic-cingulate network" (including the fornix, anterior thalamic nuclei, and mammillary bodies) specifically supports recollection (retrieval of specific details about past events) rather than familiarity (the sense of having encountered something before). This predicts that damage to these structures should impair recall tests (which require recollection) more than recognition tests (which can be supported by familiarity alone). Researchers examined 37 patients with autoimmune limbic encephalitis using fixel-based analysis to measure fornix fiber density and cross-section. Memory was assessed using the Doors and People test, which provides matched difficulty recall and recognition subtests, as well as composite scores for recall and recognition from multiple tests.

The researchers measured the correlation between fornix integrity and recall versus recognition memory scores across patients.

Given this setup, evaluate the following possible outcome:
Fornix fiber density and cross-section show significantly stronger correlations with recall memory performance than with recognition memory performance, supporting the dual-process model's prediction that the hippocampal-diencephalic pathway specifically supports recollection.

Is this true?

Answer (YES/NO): NO